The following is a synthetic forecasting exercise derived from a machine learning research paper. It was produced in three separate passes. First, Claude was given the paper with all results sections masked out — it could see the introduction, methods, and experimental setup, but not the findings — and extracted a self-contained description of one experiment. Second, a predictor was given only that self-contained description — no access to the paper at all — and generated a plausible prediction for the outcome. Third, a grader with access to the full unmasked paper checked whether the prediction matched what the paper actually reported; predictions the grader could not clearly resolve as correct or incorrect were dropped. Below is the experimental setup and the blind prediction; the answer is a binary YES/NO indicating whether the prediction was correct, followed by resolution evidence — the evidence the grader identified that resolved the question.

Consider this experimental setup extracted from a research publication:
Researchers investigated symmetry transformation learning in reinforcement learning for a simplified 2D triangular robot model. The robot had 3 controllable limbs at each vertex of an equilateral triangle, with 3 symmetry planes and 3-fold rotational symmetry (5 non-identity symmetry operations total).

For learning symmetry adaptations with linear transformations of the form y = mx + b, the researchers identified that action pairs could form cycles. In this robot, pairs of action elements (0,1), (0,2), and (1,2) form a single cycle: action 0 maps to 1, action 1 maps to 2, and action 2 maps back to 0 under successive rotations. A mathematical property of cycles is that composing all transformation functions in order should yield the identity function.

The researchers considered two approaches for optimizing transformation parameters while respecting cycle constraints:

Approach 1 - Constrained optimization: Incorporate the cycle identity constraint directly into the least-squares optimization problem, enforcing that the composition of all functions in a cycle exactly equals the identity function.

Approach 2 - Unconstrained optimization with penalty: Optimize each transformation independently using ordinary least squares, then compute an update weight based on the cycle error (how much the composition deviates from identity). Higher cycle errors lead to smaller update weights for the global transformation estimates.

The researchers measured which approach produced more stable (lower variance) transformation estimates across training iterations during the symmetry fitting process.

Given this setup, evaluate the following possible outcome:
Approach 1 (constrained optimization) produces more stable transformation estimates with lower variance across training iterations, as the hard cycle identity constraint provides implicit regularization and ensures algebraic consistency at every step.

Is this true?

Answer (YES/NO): NO